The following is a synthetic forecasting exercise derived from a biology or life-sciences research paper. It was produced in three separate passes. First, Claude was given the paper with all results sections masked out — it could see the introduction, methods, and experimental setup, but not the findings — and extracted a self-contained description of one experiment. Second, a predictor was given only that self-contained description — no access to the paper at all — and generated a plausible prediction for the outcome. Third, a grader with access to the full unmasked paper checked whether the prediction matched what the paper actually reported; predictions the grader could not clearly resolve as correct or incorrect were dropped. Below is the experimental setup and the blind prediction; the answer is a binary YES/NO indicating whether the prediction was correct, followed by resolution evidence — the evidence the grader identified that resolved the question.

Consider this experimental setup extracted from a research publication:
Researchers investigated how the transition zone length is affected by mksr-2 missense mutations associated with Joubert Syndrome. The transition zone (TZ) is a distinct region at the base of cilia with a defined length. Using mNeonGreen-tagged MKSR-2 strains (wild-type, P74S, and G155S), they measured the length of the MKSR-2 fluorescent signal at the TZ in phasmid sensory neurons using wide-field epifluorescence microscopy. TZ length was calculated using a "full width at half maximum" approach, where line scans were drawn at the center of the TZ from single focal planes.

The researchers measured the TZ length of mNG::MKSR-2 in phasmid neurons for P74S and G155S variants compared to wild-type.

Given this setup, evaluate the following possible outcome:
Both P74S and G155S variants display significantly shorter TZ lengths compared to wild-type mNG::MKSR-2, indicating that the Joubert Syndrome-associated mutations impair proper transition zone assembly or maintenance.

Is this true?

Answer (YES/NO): YES